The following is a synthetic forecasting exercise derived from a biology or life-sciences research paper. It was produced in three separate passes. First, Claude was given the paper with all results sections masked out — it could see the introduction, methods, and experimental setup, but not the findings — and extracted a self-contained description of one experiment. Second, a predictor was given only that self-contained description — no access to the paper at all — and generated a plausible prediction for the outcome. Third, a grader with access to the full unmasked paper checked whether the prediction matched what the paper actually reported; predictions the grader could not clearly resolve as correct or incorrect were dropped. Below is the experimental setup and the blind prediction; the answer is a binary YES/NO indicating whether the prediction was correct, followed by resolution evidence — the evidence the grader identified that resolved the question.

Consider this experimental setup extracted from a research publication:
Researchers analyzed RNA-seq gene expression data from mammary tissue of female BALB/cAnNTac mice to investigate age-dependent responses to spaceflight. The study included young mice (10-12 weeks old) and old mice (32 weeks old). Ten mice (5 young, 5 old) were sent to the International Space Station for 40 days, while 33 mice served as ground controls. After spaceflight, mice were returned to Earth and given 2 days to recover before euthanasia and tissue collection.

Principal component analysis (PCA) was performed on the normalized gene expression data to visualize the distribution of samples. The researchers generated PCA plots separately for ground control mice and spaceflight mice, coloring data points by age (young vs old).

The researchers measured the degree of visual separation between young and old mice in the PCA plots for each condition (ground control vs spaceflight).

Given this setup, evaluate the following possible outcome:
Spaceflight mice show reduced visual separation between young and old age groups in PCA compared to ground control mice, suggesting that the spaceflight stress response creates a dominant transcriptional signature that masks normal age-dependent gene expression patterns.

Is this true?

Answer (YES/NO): NO